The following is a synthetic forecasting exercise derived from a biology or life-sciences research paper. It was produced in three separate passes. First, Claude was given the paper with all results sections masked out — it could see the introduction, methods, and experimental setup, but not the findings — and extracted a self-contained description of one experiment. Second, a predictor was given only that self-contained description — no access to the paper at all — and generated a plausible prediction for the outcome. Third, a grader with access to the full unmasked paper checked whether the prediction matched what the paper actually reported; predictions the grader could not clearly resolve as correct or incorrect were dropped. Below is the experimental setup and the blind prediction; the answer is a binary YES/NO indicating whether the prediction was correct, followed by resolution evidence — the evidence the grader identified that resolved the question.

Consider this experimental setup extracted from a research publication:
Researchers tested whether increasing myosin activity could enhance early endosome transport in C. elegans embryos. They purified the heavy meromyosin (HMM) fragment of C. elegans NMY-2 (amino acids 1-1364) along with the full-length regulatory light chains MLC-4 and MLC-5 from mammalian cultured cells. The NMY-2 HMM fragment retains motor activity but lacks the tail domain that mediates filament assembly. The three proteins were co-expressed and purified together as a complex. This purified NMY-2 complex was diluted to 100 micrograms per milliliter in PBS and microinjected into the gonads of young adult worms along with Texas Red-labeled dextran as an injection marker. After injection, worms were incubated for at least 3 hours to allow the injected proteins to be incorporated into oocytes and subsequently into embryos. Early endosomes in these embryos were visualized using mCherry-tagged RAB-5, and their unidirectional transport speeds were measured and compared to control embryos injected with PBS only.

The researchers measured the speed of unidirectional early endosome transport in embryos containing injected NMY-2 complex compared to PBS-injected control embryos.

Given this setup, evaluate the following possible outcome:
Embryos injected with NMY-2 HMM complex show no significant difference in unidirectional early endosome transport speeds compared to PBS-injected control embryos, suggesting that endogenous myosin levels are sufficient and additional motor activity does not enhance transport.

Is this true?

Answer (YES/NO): NO